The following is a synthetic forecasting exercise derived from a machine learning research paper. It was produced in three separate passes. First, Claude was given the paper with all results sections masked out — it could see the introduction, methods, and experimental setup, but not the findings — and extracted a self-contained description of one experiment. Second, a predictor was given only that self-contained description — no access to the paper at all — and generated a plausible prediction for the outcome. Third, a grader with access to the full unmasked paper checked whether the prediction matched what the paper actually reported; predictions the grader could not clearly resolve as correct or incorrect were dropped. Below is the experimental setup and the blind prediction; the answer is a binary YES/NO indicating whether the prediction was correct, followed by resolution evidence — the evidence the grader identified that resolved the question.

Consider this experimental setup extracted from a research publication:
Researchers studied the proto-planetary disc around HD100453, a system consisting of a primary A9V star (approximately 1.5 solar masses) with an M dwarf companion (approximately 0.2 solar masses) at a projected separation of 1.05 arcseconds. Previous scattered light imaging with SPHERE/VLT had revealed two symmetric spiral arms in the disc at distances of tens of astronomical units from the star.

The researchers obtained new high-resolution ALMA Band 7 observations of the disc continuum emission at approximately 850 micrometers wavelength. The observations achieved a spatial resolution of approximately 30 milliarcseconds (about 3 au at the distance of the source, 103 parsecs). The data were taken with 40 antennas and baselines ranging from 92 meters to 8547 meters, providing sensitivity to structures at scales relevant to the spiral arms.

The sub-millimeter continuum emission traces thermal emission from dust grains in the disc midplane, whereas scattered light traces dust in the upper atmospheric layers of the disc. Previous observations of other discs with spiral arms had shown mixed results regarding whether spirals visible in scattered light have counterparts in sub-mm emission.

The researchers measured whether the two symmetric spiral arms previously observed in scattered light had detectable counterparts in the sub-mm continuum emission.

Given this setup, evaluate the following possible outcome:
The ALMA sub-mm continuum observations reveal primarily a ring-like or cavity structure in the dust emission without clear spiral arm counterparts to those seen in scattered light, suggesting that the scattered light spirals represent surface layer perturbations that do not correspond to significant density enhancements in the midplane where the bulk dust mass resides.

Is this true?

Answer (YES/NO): NO